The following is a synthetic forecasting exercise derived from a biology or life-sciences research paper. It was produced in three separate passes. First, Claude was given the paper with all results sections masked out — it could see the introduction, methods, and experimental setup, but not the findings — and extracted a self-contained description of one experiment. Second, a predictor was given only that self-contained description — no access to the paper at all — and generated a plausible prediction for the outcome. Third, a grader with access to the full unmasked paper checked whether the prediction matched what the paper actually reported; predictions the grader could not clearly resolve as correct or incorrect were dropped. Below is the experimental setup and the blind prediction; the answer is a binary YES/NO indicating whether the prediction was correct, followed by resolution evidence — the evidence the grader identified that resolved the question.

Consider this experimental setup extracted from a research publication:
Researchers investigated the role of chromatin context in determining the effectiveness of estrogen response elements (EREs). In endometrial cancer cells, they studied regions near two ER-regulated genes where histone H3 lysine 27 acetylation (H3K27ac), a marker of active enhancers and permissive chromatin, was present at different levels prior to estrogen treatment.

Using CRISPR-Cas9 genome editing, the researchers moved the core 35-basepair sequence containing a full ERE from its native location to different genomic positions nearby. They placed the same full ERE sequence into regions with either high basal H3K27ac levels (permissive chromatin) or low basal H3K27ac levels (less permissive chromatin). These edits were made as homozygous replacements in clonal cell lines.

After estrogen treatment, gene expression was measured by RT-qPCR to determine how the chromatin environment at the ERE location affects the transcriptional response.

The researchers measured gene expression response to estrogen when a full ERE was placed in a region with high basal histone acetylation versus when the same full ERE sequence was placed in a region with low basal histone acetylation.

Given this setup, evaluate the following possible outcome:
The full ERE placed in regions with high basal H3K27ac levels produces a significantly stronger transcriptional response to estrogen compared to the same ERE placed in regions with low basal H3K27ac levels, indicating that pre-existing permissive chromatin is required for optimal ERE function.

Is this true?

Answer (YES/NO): YES